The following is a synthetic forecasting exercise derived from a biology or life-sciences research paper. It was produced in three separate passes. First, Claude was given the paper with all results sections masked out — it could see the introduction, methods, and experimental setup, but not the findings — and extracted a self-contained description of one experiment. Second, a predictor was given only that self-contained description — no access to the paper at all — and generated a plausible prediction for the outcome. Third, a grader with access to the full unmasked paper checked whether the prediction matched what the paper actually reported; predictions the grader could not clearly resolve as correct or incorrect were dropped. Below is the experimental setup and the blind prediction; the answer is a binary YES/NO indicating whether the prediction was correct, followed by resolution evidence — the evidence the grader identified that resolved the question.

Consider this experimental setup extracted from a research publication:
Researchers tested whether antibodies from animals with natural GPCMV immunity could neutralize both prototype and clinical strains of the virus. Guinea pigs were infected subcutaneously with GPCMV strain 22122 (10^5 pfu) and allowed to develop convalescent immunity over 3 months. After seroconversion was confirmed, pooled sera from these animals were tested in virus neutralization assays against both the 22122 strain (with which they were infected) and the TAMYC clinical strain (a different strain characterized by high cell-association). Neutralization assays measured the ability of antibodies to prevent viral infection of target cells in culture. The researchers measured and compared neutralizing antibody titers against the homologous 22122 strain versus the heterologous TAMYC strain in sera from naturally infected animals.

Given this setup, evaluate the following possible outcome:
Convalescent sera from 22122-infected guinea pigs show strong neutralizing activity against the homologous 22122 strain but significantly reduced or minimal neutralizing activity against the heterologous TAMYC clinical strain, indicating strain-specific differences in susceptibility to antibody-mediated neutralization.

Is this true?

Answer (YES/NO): YES